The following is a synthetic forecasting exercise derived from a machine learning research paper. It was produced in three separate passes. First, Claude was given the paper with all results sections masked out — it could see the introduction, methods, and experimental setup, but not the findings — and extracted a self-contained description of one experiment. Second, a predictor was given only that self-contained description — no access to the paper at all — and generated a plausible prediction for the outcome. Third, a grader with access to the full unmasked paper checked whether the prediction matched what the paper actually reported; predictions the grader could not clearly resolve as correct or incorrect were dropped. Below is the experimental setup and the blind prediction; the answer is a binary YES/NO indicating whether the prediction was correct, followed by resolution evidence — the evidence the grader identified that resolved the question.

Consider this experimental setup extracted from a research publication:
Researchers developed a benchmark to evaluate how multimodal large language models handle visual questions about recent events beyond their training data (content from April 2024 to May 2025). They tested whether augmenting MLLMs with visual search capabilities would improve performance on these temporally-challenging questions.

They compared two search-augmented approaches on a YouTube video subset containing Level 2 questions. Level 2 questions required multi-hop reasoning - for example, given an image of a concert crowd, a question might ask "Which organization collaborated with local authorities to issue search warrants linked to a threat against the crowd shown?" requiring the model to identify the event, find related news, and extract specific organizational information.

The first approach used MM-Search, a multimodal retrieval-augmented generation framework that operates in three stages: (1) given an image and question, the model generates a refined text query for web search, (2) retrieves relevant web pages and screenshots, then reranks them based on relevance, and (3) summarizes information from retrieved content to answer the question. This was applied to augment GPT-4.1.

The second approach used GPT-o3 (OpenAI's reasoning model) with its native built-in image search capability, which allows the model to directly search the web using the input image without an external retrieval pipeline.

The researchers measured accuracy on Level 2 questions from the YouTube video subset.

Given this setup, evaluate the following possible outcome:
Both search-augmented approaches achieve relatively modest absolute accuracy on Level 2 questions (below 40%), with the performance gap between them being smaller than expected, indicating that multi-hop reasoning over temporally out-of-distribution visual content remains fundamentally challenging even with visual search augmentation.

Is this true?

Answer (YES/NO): NO